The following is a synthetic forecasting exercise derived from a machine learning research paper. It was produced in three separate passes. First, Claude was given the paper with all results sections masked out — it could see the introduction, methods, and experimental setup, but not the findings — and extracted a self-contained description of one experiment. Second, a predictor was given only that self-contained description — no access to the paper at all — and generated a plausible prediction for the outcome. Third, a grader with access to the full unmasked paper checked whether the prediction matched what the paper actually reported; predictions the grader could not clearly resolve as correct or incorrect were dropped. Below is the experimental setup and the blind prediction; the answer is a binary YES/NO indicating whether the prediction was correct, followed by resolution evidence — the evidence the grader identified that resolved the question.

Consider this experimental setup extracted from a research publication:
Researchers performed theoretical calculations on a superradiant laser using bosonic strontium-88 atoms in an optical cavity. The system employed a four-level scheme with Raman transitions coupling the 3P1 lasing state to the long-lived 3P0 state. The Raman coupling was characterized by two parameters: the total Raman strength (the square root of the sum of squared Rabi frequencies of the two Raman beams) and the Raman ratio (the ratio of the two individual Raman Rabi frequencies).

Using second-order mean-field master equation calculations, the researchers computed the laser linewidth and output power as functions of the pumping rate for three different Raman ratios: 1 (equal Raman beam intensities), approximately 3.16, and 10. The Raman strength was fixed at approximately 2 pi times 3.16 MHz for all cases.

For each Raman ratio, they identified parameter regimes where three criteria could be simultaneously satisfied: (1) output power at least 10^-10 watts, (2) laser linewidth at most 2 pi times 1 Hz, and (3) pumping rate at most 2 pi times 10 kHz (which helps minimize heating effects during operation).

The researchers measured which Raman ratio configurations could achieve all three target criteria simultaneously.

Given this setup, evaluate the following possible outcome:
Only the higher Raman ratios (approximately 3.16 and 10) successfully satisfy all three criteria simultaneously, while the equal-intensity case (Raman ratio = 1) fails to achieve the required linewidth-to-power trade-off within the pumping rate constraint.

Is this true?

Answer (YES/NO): YES